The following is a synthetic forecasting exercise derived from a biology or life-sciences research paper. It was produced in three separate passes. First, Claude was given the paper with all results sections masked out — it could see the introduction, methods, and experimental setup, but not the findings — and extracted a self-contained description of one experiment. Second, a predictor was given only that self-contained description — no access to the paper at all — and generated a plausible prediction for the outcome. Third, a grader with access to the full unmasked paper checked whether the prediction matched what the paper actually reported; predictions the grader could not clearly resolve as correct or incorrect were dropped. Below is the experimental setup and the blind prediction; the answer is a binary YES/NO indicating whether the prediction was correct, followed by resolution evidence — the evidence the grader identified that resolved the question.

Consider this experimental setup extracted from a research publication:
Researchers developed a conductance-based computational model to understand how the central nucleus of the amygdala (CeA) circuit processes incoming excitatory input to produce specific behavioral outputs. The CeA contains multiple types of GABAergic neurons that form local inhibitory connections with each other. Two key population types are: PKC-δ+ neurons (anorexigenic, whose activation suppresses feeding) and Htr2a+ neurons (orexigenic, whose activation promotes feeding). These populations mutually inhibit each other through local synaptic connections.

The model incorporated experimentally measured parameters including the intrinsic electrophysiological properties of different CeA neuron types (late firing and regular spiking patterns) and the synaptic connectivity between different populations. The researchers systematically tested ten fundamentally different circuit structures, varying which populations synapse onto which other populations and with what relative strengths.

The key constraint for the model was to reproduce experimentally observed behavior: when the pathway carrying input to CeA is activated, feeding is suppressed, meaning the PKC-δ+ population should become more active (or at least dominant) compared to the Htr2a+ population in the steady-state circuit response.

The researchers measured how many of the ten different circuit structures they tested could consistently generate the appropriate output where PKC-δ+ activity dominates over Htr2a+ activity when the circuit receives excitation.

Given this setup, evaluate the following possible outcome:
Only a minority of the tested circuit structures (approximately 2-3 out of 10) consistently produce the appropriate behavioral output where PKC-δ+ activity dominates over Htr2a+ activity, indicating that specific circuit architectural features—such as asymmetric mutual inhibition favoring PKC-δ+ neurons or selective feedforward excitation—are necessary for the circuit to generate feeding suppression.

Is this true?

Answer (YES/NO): NO